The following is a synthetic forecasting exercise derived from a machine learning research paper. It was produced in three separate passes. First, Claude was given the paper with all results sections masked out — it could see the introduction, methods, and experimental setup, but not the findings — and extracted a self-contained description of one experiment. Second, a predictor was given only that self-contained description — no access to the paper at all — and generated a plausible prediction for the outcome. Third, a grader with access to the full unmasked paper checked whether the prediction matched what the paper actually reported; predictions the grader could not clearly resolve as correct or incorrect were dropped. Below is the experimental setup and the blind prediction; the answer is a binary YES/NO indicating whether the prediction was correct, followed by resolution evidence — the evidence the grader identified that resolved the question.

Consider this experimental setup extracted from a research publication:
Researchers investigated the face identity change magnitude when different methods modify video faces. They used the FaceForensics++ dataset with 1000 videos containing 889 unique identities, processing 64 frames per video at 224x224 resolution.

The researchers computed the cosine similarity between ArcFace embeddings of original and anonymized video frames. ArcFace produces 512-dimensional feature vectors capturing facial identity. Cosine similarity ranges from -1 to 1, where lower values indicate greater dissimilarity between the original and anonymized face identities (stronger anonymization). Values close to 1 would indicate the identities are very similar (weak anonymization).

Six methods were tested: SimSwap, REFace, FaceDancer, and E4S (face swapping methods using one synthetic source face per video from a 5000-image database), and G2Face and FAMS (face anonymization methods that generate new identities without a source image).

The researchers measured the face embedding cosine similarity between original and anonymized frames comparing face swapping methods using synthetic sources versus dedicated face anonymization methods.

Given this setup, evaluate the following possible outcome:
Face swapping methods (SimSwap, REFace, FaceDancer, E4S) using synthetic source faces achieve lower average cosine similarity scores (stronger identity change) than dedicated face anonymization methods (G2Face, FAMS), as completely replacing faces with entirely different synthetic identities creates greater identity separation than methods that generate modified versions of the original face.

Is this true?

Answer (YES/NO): YES